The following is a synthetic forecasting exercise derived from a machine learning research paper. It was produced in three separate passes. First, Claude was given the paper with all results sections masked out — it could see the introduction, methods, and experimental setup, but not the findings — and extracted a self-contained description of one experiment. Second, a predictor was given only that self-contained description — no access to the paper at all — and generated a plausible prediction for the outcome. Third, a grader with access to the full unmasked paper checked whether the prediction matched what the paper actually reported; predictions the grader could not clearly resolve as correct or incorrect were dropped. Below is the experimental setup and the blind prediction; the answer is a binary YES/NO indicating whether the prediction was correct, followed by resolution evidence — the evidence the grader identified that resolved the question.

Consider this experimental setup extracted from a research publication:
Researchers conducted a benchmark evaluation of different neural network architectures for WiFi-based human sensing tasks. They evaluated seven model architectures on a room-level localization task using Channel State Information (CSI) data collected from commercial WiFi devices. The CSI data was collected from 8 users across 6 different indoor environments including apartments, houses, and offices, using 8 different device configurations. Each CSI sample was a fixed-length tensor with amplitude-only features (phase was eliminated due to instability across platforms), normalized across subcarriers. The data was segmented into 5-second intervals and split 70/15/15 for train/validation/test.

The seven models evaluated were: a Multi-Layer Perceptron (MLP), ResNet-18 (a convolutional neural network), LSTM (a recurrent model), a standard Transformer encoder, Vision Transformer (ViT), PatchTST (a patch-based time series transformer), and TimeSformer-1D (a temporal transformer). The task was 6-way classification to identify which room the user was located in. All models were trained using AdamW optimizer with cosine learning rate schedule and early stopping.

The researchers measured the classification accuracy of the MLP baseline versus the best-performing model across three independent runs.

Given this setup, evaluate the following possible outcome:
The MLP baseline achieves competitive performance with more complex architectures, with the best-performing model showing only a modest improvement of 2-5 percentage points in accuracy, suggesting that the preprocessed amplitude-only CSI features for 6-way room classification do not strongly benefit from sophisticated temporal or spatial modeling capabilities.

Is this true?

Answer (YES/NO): NO